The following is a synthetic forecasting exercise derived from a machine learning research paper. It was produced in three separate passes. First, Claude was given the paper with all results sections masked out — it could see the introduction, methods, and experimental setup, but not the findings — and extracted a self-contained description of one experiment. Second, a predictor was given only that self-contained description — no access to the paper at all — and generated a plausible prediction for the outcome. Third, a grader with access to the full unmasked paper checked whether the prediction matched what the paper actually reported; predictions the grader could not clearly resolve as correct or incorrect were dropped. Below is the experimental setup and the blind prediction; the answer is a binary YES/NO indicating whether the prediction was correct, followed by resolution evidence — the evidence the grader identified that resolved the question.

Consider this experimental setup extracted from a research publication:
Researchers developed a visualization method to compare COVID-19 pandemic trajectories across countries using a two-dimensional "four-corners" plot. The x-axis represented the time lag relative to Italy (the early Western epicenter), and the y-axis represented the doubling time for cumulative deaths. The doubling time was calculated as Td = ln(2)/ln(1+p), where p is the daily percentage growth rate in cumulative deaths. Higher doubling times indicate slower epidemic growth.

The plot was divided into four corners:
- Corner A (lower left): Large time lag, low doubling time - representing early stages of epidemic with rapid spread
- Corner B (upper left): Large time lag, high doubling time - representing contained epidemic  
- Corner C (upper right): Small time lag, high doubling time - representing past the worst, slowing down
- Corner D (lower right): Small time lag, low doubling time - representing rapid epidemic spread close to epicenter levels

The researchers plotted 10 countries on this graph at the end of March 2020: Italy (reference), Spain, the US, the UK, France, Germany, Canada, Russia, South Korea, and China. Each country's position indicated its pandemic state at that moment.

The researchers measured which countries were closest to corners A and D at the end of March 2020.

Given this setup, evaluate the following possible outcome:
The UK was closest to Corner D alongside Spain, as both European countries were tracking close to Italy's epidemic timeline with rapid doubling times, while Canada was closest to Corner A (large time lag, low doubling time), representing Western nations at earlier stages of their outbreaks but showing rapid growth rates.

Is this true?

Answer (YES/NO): NO